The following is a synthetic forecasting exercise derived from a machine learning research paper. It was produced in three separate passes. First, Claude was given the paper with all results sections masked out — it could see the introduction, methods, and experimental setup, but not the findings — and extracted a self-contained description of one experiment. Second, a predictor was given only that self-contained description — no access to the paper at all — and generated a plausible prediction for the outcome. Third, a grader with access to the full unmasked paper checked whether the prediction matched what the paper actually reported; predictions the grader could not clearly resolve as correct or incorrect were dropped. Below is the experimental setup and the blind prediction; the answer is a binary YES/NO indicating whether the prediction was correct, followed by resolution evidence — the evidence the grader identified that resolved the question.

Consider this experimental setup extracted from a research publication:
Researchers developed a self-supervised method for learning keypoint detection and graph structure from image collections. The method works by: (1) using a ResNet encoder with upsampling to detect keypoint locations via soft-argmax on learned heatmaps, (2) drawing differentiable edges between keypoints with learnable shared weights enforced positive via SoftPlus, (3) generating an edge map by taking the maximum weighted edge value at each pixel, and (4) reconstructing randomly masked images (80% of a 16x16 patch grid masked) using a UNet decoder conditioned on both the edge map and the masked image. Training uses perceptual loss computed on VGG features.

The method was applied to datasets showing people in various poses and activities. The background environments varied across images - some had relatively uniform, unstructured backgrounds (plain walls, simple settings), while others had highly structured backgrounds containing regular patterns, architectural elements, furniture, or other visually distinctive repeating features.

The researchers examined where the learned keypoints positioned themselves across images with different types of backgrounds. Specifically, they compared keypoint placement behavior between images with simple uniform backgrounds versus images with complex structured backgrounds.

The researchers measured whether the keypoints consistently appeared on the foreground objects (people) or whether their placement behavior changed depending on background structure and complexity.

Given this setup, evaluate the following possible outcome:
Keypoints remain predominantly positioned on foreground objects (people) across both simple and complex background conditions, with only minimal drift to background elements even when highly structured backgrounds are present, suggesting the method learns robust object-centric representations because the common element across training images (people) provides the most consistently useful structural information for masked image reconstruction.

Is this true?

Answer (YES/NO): NO